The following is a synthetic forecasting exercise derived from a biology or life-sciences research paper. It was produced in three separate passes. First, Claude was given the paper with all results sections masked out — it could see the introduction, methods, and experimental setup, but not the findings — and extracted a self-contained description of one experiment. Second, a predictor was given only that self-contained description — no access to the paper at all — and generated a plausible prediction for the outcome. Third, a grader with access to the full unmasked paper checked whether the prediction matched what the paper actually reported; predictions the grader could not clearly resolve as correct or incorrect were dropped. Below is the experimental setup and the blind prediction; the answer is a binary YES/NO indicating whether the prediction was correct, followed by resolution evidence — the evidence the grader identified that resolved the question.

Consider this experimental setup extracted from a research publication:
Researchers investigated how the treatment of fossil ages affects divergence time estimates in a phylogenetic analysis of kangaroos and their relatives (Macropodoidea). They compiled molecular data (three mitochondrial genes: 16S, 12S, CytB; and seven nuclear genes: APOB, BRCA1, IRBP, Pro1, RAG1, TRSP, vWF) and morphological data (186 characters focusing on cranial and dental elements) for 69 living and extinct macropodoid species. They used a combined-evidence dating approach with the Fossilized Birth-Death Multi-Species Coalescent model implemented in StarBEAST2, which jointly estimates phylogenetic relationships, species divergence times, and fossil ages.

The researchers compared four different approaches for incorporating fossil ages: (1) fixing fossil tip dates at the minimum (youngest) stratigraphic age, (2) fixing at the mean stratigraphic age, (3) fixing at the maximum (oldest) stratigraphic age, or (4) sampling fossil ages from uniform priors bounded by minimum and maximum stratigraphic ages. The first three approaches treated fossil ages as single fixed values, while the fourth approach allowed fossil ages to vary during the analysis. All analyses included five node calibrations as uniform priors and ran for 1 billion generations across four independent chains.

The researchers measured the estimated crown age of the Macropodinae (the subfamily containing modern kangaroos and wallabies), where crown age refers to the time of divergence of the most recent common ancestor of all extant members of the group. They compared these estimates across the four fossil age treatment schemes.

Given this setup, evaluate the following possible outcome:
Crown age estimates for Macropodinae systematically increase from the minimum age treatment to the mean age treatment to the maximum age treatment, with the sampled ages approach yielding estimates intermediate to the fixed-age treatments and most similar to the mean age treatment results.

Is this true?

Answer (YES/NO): NO